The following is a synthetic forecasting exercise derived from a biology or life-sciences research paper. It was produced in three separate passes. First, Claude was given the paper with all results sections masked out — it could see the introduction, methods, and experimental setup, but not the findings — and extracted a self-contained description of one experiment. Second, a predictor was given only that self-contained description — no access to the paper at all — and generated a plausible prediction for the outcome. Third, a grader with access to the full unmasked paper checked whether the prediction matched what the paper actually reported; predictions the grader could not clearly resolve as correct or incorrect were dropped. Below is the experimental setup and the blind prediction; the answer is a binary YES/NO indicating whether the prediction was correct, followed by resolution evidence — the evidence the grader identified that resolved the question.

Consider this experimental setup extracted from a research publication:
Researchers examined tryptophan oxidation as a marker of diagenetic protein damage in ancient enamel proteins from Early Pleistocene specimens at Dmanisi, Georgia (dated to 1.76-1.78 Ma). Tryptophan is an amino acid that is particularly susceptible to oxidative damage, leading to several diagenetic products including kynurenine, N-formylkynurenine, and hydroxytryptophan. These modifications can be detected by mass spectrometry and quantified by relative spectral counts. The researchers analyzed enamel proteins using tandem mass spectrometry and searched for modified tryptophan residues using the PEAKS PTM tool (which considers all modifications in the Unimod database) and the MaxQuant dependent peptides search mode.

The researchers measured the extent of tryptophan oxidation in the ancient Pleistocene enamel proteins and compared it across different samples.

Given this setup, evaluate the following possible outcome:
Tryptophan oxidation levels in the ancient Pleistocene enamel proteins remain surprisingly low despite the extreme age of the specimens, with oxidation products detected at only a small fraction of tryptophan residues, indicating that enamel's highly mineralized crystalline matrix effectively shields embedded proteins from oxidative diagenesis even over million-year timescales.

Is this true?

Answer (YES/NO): NO